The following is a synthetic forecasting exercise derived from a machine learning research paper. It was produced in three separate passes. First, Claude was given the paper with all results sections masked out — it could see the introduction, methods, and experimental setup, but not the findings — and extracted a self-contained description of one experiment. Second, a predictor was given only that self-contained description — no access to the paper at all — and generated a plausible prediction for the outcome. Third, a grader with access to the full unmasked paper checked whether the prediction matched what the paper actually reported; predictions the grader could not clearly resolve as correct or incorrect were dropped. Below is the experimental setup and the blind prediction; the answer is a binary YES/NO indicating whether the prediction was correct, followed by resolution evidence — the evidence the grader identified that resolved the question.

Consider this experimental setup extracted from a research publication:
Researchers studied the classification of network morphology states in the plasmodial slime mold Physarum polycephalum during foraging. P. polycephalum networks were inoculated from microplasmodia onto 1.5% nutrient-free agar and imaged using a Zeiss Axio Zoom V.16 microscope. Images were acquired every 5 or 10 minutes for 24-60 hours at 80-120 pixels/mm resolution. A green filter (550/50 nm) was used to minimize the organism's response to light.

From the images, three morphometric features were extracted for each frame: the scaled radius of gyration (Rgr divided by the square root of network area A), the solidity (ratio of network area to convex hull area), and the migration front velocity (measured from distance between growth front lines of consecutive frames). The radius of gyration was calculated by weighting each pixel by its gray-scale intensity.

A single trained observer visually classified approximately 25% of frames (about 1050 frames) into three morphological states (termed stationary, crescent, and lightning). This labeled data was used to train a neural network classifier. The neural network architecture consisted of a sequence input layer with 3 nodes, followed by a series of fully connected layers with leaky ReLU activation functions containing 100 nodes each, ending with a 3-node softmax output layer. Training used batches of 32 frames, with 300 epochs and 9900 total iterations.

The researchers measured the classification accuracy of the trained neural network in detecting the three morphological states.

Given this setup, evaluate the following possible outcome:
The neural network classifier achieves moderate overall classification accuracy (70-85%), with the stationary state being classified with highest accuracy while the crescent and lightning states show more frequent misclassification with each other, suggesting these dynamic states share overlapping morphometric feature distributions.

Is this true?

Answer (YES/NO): NO